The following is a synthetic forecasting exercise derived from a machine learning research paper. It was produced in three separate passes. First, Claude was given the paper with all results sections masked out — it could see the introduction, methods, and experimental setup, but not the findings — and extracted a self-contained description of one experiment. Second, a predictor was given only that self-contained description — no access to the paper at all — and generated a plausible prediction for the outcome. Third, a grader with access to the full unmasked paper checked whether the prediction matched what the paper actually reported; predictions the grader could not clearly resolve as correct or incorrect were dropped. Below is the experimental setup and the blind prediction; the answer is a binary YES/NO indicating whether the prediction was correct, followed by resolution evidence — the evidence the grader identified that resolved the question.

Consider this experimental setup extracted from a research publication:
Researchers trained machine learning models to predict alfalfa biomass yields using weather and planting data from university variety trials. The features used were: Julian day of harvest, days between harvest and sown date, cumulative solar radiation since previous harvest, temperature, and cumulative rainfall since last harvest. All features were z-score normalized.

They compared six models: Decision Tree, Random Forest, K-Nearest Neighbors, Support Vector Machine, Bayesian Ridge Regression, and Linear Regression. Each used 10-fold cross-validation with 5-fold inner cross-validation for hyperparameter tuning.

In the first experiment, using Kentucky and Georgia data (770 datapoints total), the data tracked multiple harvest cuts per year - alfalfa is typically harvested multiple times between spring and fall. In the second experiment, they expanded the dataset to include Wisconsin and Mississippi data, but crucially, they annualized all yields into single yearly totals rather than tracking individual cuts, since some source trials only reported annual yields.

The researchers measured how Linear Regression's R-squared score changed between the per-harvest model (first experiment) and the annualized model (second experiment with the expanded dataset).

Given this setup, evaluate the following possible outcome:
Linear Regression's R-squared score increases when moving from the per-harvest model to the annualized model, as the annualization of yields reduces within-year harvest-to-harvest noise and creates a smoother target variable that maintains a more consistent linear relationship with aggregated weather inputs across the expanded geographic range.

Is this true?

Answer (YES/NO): NO